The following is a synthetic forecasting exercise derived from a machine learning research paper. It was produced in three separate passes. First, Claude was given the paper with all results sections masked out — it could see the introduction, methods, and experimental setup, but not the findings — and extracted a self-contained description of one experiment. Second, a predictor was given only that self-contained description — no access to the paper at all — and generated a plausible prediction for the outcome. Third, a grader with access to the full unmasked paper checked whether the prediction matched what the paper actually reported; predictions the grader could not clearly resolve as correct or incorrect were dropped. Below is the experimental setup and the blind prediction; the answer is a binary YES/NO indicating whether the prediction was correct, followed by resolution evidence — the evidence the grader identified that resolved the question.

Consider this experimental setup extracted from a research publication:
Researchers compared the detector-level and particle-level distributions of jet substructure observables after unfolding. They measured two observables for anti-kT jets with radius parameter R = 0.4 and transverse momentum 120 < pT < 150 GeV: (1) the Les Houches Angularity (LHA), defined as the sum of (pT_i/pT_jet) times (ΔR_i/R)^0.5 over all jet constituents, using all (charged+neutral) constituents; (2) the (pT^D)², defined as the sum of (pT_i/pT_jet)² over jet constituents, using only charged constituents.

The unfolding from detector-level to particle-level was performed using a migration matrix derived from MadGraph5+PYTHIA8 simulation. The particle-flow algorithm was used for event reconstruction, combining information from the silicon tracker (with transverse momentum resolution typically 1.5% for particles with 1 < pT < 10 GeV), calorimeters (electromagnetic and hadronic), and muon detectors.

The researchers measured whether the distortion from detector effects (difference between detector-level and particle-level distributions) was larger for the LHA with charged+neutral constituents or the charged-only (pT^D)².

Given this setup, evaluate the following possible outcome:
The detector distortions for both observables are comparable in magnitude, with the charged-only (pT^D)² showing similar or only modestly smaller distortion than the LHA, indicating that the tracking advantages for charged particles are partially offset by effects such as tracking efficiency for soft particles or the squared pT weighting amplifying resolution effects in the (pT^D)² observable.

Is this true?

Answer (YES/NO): NO